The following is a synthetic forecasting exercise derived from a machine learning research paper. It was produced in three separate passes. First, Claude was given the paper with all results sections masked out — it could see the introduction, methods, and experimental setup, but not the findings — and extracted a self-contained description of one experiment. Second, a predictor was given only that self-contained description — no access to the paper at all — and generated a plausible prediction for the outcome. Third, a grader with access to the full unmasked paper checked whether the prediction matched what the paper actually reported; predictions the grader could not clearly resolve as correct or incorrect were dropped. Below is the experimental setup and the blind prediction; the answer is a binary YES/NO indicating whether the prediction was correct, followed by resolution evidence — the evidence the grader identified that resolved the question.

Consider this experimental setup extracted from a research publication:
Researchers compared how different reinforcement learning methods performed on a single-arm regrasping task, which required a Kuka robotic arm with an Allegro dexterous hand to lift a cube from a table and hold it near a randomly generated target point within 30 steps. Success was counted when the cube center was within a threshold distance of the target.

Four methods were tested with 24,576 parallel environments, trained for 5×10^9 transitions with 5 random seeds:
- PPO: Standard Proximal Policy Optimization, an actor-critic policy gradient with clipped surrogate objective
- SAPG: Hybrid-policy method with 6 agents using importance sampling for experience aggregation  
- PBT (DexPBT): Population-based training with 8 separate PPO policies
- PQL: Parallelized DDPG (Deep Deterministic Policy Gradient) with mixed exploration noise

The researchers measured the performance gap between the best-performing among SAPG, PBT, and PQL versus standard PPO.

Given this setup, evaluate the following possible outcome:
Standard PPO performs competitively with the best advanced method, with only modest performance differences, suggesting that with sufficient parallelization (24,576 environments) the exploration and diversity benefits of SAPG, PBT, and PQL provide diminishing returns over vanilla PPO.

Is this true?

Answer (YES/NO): NO